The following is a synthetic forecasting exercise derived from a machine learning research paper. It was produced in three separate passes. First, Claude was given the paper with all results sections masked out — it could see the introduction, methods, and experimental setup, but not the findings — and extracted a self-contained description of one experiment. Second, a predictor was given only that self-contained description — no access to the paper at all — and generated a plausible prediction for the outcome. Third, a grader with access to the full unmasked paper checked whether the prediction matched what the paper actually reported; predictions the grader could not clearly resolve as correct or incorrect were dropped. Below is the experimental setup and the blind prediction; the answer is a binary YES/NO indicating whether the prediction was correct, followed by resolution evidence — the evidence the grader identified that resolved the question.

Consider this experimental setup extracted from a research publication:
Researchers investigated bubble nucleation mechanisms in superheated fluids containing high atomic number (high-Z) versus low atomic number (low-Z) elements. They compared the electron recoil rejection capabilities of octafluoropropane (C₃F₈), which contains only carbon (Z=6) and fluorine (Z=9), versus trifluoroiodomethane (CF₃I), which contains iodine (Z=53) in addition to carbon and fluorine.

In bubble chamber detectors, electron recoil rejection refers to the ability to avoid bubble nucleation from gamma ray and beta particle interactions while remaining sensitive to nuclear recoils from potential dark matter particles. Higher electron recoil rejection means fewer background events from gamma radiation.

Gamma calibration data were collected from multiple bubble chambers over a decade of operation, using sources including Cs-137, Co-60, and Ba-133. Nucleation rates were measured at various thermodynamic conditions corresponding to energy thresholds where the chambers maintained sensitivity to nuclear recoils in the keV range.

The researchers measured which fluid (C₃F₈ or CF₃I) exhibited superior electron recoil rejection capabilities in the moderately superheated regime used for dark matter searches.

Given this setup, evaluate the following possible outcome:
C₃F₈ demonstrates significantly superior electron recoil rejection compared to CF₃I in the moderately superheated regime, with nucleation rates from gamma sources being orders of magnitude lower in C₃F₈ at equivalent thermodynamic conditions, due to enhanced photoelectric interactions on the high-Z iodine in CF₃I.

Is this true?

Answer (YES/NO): YES